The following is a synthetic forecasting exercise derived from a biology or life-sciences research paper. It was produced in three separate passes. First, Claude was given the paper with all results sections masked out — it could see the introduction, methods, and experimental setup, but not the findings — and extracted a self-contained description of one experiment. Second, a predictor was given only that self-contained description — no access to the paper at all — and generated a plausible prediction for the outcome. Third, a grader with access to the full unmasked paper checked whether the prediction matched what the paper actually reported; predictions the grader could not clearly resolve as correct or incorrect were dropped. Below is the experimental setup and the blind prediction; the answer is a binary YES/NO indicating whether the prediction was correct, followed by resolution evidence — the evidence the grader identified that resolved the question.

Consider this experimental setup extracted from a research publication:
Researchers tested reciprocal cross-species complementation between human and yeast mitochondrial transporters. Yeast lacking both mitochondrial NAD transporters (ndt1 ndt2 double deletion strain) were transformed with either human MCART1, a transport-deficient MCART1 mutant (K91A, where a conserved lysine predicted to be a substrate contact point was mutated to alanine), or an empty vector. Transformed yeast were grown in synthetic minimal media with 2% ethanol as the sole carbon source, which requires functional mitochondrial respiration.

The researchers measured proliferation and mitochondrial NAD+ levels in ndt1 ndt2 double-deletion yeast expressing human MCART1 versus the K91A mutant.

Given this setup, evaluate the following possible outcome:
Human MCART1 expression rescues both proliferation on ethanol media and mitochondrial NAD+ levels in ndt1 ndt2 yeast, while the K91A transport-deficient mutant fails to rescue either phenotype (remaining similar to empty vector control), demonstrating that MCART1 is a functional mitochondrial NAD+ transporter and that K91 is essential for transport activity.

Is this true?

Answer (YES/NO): YES